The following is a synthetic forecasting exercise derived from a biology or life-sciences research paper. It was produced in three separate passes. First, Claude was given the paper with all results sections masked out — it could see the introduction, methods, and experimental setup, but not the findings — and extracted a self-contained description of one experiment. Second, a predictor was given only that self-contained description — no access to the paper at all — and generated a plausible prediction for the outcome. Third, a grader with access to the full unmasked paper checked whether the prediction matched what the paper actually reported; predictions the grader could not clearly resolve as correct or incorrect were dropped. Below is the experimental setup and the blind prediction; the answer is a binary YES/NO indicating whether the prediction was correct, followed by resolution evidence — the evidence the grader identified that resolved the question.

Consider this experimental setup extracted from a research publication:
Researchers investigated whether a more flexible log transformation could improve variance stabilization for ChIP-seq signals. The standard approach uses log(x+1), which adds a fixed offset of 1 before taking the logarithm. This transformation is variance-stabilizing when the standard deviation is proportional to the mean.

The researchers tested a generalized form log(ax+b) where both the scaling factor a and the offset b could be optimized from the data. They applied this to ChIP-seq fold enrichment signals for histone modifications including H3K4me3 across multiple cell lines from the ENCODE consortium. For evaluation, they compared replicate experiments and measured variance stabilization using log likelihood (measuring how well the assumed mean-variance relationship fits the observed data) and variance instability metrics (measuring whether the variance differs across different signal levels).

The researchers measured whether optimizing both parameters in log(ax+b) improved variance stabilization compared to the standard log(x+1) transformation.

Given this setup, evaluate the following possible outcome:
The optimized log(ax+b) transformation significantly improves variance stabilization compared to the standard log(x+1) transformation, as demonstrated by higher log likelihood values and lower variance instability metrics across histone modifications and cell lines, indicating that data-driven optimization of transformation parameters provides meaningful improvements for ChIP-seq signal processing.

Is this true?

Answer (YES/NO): NO